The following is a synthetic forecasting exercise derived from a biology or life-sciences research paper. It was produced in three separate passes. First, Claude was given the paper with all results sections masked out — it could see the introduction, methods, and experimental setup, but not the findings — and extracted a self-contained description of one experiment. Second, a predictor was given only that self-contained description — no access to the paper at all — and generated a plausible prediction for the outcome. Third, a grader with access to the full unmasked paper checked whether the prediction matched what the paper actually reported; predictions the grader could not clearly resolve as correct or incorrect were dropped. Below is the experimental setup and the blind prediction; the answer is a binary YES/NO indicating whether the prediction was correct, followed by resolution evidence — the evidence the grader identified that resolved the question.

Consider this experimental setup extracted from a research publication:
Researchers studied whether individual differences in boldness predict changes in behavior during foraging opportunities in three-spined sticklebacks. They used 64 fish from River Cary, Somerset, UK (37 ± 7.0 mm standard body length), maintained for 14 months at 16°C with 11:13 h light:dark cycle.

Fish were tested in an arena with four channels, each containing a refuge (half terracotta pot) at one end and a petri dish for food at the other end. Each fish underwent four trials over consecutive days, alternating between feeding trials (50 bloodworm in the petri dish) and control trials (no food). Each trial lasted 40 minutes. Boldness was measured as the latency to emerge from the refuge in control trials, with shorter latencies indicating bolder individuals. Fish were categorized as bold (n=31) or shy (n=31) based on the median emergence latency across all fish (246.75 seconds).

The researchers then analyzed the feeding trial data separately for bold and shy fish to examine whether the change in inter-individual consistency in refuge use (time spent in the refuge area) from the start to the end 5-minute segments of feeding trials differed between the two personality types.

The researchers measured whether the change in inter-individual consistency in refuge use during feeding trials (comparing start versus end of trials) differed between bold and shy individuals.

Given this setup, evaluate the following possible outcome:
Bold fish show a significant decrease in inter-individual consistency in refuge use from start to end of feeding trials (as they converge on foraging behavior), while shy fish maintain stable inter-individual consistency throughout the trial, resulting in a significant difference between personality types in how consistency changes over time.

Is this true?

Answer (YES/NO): NO